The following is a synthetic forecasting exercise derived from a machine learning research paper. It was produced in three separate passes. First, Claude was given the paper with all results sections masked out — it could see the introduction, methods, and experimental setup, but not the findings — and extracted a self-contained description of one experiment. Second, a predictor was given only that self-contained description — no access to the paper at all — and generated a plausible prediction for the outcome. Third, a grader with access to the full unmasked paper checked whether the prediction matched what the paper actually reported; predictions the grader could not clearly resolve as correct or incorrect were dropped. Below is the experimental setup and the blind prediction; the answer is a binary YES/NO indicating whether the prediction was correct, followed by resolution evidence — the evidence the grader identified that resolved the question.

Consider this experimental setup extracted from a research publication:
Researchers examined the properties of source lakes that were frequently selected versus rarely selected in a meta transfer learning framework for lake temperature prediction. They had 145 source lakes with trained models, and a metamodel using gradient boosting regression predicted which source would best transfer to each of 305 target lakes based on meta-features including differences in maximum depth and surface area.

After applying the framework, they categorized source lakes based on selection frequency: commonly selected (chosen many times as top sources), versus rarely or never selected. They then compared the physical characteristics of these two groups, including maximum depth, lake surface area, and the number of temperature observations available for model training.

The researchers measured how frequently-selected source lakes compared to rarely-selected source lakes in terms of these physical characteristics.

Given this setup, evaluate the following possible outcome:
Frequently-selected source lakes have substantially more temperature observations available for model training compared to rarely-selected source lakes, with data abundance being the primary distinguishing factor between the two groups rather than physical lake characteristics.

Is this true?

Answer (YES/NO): NO